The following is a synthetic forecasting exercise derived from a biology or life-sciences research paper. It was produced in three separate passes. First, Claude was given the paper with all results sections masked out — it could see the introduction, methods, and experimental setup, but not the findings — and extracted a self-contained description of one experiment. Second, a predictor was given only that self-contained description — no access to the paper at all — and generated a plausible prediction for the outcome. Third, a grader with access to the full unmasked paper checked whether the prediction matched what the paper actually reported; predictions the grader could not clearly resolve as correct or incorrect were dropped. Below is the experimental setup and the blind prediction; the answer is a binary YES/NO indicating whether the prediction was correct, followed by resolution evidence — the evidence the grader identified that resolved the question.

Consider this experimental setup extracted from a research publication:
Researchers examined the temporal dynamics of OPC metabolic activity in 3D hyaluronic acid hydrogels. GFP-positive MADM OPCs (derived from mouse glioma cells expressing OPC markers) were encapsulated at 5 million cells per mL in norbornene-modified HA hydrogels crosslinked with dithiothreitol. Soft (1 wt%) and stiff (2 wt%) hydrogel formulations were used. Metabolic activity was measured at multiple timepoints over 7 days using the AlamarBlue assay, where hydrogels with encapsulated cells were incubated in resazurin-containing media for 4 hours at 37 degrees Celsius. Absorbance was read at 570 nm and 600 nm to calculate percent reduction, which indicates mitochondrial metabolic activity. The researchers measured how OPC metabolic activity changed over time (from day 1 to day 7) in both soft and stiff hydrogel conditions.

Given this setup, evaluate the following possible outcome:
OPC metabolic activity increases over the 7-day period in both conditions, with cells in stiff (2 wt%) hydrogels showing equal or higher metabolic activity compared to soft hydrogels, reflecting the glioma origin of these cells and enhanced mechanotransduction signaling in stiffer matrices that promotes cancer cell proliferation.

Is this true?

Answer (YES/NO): YES